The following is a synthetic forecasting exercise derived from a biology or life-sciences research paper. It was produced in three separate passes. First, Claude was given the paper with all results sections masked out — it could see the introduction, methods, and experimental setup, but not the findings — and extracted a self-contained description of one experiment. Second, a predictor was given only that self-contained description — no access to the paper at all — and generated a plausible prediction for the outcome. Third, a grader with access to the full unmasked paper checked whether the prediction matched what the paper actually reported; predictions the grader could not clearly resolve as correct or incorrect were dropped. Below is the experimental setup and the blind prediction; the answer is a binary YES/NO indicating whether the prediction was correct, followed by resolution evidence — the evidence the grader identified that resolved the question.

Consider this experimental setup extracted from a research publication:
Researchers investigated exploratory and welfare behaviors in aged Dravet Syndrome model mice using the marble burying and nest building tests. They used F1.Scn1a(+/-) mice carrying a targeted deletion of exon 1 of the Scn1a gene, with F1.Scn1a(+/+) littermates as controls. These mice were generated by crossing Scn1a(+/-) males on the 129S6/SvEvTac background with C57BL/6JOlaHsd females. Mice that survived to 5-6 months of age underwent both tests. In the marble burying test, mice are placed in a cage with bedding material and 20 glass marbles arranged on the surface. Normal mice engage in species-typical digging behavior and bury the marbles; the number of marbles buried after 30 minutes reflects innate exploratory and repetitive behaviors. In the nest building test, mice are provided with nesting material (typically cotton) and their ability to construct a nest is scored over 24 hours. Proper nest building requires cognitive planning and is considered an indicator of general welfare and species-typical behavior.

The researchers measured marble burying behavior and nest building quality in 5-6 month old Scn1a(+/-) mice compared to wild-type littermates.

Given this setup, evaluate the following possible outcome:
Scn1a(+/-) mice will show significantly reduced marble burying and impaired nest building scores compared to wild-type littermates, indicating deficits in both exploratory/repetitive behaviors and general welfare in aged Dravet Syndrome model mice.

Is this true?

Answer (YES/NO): YES